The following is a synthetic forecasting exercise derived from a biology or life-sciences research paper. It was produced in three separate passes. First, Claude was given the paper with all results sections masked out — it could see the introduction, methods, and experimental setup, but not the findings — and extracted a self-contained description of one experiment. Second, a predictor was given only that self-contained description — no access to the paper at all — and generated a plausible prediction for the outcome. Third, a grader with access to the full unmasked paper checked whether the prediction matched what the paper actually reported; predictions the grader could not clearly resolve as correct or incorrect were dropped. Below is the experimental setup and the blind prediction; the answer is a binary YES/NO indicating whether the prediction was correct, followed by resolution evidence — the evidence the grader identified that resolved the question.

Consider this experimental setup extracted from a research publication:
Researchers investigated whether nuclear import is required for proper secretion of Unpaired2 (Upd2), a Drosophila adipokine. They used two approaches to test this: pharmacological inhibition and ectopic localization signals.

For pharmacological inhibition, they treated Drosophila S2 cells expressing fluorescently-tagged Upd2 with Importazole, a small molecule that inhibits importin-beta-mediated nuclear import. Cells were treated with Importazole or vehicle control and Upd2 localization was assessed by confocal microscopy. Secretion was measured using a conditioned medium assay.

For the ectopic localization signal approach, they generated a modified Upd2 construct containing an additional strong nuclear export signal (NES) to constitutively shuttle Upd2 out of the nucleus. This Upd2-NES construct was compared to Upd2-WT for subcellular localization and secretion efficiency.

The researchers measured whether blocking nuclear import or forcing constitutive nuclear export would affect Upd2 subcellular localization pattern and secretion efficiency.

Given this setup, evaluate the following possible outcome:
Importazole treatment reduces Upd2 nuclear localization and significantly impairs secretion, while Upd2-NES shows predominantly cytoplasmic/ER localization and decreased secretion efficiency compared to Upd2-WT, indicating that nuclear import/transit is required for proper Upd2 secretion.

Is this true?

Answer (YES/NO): YES